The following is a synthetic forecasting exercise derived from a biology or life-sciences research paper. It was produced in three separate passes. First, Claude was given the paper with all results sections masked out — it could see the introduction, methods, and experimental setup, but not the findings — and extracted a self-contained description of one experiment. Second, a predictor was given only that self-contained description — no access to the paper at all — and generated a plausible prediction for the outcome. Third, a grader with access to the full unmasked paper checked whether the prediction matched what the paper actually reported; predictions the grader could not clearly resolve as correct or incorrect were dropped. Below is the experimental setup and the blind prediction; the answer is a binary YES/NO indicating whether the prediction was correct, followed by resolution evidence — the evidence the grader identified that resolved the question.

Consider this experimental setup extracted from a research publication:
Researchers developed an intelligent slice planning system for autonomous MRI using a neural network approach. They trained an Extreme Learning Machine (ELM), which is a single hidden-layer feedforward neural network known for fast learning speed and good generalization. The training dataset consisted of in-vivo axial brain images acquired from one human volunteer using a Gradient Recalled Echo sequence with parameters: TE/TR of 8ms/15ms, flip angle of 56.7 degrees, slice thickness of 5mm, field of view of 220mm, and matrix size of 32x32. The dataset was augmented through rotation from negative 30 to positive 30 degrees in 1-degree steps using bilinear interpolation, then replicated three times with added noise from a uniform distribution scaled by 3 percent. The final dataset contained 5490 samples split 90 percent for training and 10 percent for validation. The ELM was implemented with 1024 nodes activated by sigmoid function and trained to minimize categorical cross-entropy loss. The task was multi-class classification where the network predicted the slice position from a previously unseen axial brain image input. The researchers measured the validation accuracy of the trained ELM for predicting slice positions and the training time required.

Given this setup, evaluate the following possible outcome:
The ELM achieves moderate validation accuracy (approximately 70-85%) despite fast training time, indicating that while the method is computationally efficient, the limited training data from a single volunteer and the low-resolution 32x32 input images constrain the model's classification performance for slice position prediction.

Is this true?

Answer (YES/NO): NO